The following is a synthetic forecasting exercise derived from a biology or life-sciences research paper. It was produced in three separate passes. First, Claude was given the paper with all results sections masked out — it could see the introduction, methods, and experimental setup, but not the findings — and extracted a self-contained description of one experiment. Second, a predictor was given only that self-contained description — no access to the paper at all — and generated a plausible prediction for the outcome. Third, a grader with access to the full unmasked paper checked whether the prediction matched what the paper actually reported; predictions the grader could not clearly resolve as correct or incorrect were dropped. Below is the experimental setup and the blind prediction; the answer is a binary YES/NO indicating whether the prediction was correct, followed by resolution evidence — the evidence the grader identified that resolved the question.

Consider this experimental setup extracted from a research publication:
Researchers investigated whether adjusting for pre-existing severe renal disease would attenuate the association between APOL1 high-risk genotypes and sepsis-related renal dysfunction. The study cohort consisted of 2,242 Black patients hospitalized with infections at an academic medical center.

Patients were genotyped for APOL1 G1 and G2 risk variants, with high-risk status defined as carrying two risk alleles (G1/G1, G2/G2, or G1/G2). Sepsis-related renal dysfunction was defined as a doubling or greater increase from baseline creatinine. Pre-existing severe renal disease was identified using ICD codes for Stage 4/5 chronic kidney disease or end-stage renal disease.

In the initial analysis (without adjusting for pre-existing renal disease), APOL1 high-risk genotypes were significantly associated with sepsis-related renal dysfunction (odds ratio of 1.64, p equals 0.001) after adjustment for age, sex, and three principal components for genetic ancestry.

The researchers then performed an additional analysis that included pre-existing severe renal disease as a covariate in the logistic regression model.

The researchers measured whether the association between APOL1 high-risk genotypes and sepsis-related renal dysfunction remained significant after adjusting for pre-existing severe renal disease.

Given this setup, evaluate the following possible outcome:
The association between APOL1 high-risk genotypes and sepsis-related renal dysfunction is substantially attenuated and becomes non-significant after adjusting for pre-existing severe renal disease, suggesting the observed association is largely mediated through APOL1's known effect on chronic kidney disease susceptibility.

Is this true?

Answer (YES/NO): YES